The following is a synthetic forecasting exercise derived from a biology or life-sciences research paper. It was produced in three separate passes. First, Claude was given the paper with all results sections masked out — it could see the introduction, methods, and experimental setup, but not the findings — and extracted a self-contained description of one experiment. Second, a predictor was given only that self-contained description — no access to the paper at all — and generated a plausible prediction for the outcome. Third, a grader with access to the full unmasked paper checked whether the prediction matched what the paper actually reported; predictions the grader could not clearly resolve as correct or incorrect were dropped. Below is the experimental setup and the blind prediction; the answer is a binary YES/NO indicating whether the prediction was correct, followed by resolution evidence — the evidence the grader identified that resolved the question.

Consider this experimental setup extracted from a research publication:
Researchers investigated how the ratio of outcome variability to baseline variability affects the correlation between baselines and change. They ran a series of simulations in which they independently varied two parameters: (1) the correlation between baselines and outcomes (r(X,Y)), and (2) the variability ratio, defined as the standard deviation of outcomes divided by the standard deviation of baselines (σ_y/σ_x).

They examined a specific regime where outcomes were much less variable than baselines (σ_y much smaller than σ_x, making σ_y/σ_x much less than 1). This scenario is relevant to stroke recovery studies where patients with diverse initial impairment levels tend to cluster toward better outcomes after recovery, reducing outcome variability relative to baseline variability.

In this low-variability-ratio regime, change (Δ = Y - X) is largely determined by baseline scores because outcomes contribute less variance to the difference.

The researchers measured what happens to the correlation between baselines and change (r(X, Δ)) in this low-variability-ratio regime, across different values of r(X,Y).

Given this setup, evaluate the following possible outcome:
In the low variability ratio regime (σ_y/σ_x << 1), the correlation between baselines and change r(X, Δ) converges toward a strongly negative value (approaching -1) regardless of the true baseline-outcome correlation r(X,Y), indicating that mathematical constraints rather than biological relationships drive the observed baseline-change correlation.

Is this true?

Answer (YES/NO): YES